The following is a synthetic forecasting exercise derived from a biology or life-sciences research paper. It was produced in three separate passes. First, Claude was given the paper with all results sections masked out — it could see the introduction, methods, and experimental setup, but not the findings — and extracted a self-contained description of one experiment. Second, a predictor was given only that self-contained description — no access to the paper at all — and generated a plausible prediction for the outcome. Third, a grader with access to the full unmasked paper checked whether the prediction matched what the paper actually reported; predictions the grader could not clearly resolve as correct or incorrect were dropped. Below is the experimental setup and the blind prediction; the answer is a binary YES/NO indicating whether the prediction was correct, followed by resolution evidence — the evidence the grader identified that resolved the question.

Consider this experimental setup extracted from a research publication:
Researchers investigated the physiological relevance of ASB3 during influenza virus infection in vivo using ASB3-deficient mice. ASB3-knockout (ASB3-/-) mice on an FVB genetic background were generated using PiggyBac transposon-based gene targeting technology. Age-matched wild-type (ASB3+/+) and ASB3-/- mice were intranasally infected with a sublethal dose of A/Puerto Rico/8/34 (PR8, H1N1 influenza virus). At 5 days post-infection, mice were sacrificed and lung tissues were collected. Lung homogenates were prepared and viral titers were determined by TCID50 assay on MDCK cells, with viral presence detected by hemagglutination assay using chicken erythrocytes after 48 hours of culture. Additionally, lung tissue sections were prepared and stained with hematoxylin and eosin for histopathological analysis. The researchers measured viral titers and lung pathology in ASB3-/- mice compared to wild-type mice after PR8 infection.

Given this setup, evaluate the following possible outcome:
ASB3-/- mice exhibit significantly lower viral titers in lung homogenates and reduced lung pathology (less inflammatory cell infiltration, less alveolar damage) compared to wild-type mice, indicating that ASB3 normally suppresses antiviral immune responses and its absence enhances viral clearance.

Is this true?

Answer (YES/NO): YES